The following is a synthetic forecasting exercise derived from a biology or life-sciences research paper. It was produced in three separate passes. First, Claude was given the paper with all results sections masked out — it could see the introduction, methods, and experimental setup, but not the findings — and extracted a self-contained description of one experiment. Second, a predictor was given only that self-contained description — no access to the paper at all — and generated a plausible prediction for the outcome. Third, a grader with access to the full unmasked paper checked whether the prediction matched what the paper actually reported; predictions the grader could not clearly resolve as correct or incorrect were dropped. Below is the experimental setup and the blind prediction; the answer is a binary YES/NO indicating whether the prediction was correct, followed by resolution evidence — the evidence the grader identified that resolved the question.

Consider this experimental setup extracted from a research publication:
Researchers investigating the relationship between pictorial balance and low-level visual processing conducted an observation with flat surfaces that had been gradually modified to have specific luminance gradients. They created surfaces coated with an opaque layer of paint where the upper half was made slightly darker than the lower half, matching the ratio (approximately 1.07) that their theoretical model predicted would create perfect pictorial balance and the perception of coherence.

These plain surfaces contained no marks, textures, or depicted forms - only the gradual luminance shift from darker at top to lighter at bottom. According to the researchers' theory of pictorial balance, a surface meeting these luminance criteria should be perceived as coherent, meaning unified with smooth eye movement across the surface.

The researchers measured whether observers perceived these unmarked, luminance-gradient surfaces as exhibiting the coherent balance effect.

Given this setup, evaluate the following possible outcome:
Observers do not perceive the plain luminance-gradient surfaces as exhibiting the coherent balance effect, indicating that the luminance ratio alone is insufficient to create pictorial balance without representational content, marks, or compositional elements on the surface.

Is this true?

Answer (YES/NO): YES